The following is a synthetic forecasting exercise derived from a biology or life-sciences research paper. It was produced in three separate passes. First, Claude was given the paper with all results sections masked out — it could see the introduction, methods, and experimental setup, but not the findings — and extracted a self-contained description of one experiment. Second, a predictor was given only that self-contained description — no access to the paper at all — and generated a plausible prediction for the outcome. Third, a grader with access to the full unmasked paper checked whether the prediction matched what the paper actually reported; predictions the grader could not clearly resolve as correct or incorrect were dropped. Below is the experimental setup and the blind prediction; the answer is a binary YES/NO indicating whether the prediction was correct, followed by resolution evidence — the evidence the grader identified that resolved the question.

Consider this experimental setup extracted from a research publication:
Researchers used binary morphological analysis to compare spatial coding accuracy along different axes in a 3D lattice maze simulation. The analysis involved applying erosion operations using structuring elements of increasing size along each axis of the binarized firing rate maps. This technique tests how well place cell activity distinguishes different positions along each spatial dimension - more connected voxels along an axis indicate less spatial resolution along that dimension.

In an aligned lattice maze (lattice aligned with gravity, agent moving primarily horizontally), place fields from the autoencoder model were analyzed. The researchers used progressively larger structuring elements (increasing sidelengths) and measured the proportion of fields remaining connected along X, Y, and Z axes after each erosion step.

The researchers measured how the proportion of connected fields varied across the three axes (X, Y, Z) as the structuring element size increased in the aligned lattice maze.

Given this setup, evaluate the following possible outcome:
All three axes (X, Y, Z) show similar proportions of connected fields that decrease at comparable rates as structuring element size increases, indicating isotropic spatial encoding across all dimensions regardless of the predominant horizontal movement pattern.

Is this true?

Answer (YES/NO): NO